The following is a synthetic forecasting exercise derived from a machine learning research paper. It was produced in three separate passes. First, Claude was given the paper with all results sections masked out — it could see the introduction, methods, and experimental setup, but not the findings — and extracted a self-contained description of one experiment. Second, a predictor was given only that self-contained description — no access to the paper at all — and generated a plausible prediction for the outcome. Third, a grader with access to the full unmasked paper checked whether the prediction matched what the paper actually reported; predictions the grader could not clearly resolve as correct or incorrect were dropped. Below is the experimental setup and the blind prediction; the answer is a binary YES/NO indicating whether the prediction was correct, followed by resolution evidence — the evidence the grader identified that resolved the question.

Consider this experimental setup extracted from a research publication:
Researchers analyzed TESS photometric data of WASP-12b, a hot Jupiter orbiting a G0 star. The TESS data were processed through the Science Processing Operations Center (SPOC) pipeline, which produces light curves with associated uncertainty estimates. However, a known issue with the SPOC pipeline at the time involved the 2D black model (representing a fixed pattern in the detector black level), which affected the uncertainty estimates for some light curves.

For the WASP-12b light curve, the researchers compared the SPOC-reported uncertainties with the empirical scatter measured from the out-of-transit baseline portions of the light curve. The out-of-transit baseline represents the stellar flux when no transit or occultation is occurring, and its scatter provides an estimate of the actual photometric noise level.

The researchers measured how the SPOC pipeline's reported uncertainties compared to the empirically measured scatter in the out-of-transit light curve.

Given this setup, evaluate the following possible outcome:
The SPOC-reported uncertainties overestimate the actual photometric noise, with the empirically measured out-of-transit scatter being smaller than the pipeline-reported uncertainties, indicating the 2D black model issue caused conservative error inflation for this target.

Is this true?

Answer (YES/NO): YES